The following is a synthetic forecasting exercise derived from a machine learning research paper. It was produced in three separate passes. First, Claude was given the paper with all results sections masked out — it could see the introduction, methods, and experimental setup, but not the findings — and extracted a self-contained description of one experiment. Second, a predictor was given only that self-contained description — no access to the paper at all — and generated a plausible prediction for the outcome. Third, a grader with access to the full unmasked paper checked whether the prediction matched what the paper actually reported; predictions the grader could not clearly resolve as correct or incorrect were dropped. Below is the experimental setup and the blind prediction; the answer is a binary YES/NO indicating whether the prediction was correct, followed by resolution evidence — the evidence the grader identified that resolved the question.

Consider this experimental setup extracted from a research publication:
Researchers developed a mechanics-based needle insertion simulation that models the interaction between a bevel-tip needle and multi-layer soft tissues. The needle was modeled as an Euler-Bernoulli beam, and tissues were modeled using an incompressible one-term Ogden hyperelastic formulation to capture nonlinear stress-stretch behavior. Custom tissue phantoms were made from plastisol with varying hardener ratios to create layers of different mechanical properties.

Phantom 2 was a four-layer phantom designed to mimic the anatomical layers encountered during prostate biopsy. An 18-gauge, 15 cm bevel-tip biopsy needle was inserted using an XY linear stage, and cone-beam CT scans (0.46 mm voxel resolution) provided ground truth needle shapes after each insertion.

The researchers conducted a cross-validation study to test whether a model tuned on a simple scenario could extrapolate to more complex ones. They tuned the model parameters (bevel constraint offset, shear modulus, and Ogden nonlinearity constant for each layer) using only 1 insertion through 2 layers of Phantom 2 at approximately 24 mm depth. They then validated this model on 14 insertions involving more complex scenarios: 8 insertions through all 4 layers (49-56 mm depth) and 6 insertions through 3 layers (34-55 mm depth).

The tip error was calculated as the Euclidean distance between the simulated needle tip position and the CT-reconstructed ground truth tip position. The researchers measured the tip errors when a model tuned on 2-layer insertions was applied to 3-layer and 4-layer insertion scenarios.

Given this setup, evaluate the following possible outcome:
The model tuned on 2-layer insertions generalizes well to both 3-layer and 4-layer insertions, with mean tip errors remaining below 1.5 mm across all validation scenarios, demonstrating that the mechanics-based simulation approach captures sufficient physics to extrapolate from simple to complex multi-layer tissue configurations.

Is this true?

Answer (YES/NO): YES